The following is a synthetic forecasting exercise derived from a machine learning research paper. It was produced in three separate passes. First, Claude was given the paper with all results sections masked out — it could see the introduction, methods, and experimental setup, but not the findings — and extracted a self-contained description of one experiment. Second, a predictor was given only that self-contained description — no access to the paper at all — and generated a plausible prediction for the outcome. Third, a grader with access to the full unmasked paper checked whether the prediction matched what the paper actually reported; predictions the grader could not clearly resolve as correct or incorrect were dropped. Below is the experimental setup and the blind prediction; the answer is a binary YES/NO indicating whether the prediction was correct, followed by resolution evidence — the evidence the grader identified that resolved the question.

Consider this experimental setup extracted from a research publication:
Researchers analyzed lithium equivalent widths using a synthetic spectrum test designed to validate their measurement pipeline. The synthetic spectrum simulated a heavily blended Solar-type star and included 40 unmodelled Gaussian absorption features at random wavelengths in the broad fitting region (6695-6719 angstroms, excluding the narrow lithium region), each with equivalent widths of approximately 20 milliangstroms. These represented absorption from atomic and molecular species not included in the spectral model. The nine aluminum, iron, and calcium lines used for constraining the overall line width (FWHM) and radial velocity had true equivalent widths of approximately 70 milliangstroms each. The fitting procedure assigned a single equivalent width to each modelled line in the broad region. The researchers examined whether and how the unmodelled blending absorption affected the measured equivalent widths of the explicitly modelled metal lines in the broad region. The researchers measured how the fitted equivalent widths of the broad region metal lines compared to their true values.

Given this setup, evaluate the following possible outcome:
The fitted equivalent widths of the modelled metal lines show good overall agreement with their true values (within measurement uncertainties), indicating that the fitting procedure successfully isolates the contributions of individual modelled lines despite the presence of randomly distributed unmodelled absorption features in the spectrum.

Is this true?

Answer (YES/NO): NO